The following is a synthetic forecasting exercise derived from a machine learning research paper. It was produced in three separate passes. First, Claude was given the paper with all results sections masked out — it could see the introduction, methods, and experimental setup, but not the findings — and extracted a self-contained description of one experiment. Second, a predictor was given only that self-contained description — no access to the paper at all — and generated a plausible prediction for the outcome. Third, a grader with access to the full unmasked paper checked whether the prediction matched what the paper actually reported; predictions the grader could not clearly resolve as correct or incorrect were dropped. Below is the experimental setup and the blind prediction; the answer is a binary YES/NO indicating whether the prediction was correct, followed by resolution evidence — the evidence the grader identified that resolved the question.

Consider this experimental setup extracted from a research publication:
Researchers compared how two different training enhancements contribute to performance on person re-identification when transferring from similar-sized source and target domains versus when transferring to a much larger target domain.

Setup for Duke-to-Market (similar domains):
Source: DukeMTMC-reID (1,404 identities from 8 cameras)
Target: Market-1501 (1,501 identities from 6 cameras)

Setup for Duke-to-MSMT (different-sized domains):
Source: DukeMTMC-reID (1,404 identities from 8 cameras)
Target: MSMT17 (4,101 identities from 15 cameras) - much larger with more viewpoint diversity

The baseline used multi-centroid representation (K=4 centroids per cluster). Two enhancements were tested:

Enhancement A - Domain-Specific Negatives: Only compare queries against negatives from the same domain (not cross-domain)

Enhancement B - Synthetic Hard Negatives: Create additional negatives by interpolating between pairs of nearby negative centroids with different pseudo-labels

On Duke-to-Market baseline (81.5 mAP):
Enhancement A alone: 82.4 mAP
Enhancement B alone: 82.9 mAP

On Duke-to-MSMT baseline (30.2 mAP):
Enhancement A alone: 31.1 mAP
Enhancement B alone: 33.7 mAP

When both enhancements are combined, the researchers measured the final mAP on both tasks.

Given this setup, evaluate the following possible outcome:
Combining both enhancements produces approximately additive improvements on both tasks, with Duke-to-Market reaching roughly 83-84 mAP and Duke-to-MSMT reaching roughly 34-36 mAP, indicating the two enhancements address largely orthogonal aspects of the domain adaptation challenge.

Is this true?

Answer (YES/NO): NO